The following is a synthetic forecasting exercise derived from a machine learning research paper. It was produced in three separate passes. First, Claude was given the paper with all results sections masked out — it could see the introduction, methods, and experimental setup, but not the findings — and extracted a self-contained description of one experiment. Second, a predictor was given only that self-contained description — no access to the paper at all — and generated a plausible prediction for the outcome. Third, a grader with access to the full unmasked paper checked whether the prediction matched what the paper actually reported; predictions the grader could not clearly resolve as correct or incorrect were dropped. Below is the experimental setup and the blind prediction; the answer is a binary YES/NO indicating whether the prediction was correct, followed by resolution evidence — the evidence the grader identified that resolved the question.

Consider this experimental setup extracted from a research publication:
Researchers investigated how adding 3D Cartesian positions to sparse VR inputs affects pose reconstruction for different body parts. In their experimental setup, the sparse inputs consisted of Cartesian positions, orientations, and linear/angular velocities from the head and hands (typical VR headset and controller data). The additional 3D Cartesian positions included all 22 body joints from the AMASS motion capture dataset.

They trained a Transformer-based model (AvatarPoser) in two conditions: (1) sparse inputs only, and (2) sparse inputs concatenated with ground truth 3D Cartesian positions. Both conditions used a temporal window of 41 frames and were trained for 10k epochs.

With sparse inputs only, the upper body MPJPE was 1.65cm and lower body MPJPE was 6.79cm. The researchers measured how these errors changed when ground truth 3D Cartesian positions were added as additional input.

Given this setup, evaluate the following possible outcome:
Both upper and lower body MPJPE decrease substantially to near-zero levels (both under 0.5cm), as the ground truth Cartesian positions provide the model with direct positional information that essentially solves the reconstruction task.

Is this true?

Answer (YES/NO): NO